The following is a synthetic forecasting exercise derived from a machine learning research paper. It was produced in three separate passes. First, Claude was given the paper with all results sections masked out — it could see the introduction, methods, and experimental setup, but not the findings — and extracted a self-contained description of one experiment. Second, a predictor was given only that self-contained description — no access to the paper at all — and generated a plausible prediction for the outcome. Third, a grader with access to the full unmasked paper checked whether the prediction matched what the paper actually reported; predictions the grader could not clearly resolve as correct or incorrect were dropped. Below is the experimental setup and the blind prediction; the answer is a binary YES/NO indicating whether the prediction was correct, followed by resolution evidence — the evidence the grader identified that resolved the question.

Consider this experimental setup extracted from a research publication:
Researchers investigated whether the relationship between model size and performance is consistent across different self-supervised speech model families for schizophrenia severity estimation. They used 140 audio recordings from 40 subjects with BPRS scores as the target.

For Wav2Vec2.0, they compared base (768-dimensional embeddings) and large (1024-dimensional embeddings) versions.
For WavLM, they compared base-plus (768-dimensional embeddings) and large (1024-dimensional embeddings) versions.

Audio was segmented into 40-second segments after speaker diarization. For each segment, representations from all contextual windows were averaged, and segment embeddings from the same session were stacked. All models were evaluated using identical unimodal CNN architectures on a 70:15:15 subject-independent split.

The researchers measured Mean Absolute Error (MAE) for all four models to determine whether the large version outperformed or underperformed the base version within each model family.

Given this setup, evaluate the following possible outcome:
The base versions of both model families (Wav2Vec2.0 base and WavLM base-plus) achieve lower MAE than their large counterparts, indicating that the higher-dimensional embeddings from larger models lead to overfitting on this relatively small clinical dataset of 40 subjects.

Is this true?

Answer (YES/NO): NO